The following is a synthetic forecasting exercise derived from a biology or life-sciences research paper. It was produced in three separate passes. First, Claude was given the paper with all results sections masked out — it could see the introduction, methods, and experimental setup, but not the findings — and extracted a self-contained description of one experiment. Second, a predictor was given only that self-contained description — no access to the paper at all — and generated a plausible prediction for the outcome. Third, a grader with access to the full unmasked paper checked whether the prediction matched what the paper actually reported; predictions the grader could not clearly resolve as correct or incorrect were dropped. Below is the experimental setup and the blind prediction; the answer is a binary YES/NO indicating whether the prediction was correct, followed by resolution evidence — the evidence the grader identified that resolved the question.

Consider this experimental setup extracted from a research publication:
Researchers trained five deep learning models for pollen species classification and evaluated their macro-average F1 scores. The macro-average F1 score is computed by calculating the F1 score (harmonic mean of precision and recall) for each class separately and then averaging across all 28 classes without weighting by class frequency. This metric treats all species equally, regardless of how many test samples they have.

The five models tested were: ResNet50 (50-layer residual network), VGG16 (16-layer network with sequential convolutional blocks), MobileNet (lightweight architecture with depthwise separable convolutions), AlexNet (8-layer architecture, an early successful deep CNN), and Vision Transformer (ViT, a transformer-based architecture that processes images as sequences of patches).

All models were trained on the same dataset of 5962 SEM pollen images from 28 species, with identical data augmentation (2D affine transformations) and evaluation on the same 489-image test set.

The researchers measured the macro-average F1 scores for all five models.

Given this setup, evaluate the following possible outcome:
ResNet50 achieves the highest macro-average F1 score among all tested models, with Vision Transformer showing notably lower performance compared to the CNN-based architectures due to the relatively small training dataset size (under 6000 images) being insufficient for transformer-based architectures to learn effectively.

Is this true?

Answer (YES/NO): NO